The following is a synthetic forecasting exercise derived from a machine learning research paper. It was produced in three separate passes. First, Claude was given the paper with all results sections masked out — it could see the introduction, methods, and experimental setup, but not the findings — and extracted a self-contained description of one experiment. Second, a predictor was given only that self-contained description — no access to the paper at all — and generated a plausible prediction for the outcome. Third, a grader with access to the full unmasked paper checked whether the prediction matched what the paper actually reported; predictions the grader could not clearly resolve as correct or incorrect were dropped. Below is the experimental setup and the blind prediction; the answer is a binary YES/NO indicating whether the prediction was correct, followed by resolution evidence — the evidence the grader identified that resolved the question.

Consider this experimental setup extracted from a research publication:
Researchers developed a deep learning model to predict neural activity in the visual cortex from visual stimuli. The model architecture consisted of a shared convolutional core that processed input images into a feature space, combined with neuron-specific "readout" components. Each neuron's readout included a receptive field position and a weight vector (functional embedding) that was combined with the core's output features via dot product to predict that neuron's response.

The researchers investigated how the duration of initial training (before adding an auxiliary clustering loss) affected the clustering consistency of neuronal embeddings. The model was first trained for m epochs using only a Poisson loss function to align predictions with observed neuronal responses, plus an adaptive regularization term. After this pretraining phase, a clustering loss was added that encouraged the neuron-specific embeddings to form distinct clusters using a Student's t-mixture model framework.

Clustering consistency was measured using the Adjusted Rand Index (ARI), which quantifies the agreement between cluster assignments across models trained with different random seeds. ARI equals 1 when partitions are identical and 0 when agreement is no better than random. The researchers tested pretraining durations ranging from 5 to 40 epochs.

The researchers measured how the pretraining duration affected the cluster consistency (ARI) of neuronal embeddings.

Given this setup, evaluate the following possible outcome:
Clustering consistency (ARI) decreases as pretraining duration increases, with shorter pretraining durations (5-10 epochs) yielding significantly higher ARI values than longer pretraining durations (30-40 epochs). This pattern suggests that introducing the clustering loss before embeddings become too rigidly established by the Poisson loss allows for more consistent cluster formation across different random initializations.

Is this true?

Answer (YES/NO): NO